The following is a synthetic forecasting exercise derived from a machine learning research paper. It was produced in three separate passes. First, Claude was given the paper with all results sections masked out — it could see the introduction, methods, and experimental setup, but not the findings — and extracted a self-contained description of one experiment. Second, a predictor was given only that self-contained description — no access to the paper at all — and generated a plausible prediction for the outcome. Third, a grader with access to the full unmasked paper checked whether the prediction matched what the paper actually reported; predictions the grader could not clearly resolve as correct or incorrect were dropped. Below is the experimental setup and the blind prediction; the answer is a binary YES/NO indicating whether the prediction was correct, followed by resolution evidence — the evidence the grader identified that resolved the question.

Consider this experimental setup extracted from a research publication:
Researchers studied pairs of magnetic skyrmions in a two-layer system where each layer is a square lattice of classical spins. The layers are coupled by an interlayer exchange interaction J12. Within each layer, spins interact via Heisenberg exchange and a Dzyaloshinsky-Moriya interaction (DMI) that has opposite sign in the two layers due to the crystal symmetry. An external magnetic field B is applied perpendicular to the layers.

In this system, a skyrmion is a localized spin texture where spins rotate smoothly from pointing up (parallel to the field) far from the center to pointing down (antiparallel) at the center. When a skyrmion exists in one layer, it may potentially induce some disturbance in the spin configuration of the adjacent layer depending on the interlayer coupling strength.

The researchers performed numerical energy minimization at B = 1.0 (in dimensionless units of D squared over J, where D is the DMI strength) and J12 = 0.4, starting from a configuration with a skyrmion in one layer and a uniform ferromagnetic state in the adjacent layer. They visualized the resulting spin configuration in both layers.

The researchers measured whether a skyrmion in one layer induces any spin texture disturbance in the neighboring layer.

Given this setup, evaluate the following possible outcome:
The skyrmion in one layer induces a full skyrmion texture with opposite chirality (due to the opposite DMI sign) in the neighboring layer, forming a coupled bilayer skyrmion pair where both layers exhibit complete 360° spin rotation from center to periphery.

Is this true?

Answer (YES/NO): NO